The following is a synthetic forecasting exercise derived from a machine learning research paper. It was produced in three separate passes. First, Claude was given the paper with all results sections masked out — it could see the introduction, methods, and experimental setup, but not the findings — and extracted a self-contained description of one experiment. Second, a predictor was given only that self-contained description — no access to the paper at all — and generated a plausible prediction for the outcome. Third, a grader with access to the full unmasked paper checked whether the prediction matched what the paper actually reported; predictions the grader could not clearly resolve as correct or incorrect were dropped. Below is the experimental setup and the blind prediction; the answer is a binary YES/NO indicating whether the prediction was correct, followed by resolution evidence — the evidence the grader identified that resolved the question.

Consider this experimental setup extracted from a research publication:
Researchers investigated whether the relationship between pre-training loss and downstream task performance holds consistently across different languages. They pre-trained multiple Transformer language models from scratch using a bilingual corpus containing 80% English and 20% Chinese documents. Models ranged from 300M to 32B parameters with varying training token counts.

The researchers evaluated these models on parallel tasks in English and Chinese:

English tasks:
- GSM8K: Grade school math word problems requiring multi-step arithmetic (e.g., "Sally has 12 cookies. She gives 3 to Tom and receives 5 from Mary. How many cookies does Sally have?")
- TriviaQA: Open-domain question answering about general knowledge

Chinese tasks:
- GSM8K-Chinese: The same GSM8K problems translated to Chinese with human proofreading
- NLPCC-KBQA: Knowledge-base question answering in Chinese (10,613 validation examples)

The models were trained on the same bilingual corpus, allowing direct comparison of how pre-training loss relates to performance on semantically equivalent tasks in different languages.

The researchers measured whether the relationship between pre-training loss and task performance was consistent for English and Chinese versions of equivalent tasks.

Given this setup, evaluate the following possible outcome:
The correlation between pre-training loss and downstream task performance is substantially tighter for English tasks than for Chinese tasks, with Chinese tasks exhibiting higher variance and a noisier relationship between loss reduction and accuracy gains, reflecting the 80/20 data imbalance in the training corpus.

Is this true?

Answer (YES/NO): NO